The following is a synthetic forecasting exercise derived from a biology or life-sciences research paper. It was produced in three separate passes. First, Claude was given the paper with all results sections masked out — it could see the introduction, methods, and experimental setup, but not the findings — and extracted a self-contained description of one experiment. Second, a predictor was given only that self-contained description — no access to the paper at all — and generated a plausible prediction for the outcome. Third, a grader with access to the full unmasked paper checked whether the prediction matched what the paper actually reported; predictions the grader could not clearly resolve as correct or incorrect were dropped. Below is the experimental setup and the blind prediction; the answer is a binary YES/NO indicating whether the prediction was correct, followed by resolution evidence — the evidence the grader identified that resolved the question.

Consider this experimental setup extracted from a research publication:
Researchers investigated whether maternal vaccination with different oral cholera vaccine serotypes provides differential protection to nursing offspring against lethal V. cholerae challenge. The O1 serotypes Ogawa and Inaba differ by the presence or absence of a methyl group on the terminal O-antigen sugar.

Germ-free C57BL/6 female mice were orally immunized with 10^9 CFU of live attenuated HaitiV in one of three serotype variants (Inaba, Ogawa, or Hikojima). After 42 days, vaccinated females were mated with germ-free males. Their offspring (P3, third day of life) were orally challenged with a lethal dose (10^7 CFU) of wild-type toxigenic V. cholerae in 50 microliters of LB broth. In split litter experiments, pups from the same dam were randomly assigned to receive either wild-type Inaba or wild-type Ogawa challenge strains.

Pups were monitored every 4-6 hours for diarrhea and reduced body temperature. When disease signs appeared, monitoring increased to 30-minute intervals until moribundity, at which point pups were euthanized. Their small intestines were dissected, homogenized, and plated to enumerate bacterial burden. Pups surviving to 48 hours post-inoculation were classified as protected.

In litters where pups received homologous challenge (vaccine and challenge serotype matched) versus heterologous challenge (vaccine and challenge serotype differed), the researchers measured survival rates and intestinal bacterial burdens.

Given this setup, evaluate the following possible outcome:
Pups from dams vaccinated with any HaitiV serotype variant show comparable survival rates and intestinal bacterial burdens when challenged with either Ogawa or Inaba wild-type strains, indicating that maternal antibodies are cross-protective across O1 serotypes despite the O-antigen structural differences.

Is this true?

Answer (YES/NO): NO